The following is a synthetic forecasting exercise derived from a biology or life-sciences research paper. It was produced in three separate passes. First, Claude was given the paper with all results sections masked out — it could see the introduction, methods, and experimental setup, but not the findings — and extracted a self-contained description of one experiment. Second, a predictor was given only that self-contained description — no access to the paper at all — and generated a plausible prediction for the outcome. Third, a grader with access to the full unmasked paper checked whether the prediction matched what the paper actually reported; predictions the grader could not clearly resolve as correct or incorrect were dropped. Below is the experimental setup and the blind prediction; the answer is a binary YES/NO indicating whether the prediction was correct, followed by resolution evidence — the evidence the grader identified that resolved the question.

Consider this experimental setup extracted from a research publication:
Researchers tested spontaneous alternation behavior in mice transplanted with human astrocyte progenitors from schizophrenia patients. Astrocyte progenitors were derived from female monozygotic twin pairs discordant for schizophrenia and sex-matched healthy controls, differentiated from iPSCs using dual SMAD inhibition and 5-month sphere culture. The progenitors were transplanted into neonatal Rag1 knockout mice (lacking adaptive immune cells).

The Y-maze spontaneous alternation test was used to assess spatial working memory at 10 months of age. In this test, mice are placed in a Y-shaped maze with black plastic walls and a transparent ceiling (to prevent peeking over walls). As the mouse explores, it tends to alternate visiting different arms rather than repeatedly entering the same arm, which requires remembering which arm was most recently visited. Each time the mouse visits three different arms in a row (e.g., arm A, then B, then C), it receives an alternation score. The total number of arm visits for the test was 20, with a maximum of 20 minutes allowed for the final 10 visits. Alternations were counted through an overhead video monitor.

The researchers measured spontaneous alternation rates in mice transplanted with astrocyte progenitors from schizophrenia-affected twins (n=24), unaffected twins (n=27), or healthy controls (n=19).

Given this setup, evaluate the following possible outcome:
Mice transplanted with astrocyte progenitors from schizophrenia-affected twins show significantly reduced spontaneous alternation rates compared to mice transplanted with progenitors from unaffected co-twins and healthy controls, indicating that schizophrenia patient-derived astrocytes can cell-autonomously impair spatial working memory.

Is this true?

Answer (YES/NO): NO